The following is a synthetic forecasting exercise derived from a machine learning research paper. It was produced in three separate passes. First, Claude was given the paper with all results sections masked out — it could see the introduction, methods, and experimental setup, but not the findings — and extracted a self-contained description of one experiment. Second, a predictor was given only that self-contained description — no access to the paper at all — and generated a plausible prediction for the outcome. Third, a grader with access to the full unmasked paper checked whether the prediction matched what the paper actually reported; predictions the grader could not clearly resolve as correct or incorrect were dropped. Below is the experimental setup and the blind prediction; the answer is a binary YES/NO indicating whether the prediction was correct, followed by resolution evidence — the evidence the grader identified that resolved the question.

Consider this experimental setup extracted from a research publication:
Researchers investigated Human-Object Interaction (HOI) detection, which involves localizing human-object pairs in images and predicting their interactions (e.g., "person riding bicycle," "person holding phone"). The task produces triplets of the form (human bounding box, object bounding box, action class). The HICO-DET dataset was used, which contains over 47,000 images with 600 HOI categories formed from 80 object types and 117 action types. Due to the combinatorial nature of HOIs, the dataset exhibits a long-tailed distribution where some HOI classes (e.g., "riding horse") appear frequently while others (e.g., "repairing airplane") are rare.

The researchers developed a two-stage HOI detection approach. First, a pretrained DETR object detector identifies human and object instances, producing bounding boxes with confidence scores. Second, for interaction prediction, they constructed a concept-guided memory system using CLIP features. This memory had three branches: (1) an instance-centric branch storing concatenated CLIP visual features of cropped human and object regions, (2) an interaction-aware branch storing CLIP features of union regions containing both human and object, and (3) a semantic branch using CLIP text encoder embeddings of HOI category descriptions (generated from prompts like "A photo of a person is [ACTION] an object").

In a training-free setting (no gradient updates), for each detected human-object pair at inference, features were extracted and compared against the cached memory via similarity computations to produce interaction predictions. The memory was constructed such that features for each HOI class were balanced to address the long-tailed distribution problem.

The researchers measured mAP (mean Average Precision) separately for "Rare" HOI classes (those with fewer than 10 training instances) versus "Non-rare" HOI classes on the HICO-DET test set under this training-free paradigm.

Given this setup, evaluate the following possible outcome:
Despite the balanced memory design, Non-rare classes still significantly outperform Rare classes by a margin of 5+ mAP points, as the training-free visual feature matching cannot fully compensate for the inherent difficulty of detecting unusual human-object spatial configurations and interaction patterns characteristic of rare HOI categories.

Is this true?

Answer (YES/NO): NO